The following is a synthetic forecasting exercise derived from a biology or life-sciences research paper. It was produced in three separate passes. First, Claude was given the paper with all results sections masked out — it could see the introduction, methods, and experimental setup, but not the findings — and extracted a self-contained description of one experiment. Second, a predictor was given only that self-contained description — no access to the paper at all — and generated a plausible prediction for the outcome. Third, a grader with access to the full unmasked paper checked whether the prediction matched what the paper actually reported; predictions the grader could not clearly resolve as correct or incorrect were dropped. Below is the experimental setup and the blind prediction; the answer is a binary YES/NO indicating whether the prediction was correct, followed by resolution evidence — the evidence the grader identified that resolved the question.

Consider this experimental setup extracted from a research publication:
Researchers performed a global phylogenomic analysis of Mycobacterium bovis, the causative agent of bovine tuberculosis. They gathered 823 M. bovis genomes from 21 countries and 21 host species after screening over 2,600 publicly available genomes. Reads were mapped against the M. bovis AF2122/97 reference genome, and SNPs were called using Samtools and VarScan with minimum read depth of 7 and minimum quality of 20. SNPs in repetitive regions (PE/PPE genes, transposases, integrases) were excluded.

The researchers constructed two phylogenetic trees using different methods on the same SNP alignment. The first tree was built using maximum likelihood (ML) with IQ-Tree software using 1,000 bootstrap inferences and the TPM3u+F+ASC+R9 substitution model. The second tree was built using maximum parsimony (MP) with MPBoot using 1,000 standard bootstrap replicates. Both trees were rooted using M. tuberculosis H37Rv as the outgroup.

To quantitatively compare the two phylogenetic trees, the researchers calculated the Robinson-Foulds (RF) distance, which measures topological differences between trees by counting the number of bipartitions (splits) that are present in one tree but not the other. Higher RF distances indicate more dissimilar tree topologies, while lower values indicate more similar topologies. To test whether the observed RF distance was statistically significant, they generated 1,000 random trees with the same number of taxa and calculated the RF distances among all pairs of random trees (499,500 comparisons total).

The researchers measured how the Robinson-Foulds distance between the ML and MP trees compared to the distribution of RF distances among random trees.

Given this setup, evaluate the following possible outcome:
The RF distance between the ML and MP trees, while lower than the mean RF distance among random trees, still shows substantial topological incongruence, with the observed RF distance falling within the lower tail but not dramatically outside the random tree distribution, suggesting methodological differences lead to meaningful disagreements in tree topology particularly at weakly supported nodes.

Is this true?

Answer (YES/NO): NO